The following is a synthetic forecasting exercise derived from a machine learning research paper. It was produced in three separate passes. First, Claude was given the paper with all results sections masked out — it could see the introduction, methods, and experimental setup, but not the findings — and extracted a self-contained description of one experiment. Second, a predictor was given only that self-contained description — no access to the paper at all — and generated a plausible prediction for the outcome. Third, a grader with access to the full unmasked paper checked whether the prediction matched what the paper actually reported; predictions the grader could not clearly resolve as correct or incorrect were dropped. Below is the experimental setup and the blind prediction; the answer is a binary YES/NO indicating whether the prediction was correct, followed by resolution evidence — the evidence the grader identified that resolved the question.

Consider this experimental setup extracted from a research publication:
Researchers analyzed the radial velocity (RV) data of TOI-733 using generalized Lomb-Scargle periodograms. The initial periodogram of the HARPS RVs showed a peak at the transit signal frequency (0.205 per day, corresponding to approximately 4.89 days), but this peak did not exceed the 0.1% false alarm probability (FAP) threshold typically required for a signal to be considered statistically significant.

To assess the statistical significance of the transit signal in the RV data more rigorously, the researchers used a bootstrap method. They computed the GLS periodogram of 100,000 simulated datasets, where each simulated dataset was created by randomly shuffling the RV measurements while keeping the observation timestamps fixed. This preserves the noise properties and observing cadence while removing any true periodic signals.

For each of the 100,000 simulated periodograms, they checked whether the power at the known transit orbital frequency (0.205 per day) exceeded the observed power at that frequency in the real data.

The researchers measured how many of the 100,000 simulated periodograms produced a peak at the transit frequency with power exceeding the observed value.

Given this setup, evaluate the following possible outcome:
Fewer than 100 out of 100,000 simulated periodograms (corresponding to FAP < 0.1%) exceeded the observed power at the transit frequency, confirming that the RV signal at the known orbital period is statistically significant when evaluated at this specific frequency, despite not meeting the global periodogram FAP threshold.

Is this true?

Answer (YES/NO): YES